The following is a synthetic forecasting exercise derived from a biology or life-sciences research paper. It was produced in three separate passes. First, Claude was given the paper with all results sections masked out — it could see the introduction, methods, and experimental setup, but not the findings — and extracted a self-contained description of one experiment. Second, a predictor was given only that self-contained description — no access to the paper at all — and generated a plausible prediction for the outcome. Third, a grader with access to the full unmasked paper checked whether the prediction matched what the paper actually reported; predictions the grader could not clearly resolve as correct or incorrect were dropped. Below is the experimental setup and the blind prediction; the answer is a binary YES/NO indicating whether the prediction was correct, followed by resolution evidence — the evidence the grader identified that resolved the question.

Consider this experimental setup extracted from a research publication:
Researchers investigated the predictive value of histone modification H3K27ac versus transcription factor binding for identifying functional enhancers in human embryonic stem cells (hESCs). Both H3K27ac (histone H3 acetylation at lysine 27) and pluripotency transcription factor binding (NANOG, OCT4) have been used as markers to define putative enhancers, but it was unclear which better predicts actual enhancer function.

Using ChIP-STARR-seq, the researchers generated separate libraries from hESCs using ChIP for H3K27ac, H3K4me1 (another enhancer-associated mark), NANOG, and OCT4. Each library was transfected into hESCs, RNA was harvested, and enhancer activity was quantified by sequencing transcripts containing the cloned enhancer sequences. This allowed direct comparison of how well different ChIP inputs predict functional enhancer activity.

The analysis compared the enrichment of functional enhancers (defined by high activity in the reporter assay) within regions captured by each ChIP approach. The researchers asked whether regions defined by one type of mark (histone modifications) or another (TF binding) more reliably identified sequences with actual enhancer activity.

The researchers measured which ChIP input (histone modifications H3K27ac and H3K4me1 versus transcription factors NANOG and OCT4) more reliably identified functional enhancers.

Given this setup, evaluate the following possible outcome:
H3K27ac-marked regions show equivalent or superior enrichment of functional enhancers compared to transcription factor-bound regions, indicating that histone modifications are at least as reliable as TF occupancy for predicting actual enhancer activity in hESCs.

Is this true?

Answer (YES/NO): NO